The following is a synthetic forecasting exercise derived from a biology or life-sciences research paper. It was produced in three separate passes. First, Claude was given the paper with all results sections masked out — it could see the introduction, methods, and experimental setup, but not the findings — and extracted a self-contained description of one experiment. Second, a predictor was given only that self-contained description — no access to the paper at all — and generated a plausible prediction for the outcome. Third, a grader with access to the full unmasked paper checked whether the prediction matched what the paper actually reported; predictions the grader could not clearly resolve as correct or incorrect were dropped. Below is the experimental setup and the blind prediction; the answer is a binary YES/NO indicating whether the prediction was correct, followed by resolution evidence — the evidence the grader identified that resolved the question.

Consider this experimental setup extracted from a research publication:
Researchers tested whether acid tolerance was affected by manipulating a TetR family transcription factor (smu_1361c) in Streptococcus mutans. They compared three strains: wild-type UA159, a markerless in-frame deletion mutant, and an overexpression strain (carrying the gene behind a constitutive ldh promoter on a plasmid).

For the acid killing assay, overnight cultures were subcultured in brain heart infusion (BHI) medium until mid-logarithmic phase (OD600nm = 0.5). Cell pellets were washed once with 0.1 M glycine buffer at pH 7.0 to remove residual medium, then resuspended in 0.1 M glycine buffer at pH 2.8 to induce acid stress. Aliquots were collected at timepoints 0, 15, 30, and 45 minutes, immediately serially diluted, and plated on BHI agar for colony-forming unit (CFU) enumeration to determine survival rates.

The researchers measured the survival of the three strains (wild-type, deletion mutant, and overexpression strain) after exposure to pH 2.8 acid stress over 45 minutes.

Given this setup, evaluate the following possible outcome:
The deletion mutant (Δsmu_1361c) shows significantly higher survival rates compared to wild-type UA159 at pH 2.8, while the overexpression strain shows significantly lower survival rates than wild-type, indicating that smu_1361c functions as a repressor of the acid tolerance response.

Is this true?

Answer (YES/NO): NO